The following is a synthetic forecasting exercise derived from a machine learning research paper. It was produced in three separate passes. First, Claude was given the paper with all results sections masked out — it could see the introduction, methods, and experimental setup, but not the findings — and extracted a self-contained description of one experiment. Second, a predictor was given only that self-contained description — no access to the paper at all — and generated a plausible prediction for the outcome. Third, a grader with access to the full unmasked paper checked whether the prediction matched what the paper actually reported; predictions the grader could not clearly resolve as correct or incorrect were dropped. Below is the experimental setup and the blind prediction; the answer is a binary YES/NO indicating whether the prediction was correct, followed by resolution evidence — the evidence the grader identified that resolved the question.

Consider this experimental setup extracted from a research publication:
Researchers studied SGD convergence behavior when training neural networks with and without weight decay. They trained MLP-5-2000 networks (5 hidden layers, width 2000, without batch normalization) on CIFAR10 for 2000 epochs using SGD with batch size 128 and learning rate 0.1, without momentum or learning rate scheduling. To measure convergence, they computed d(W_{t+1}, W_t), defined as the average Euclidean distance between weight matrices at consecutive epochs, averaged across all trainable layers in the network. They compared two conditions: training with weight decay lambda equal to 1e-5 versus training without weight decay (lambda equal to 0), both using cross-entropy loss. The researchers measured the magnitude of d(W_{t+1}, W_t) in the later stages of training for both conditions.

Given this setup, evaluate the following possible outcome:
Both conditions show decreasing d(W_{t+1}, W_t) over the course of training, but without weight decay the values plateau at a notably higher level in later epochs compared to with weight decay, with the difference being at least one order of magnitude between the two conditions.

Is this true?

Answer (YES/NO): NO